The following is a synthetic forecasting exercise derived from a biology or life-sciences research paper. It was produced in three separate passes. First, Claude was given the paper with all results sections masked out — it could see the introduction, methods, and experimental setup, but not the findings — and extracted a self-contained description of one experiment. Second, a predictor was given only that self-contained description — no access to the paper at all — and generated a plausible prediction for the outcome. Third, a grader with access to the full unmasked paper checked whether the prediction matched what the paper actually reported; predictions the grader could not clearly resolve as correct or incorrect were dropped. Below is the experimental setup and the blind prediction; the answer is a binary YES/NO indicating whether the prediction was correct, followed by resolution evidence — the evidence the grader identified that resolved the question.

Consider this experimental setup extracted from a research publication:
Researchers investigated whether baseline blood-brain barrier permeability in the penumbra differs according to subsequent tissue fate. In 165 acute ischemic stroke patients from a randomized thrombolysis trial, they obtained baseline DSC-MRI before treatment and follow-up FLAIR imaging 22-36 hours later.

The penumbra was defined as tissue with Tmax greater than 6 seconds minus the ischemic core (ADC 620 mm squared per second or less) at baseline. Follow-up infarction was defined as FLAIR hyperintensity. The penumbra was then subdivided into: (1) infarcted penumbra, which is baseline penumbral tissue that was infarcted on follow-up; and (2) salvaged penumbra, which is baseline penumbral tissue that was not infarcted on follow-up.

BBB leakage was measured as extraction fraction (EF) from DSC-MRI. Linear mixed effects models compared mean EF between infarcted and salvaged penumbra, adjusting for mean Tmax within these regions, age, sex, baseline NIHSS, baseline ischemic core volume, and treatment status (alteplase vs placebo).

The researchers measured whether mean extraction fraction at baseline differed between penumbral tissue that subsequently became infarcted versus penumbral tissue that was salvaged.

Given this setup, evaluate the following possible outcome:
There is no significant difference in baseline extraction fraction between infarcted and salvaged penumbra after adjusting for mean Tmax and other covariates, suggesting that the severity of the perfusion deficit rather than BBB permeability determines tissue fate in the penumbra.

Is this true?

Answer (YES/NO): NO